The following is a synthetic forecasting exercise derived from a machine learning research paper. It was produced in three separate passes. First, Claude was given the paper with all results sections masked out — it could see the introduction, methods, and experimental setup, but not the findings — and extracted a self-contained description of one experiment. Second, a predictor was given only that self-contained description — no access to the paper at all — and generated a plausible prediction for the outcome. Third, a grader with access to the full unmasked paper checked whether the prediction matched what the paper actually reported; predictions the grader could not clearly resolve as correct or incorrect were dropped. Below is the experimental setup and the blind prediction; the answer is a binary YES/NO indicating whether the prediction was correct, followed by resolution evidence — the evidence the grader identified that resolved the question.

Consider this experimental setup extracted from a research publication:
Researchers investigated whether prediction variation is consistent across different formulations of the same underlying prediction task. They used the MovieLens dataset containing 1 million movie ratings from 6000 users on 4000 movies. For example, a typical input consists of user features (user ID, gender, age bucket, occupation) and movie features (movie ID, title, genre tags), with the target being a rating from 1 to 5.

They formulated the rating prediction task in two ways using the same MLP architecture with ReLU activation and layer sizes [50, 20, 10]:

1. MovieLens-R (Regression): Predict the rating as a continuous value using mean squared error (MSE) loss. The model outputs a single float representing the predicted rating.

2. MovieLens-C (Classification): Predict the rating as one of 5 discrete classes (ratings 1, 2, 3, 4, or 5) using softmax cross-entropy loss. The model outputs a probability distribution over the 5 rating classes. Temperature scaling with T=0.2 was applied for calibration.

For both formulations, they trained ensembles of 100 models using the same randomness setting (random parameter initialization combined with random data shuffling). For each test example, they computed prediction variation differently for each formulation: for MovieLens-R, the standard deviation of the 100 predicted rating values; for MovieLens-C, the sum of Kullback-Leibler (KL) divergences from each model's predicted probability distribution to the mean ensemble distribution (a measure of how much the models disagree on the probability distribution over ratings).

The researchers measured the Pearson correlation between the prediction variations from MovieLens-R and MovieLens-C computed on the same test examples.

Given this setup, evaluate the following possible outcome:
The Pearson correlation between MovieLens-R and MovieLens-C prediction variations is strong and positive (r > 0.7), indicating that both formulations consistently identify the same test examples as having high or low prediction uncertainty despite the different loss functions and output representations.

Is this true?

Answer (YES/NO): YES